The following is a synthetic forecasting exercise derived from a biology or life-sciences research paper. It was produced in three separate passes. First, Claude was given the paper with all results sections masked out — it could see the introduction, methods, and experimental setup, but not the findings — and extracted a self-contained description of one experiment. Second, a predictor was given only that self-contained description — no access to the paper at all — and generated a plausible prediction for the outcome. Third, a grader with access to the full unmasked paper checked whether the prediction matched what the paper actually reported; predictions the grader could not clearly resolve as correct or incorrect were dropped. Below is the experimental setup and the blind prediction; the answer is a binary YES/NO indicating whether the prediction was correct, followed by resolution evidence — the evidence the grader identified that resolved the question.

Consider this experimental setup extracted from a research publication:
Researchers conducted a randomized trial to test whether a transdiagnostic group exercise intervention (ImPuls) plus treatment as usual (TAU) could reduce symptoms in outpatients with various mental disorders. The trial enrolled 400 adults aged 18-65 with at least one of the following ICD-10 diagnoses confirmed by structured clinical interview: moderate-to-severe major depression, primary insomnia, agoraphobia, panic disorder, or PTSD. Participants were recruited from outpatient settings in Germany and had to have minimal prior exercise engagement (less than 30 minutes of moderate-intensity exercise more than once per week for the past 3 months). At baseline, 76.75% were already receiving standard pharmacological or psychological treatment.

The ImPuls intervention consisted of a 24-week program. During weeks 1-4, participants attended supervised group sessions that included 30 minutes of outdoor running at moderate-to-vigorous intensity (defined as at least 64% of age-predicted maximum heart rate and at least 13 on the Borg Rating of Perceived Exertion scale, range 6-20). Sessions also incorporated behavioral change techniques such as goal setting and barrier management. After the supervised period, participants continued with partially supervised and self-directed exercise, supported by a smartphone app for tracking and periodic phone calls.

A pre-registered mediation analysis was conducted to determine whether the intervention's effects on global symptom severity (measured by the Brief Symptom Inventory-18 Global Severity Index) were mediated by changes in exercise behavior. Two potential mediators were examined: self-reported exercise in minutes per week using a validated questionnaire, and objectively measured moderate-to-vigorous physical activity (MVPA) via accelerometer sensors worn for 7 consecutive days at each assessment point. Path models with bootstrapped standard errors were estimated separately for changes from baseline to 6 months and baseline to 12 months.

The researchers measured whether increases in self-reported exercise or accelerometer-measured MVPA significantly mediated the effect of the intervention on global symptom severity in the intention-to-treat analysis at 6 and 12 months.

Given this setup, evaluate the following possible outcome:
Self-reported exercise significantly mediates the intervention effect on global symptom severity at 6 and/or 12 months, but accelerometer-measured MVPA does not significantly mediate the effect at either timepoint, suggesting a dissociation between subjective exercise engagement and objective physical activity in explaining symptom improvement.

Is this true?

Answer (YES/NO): NO